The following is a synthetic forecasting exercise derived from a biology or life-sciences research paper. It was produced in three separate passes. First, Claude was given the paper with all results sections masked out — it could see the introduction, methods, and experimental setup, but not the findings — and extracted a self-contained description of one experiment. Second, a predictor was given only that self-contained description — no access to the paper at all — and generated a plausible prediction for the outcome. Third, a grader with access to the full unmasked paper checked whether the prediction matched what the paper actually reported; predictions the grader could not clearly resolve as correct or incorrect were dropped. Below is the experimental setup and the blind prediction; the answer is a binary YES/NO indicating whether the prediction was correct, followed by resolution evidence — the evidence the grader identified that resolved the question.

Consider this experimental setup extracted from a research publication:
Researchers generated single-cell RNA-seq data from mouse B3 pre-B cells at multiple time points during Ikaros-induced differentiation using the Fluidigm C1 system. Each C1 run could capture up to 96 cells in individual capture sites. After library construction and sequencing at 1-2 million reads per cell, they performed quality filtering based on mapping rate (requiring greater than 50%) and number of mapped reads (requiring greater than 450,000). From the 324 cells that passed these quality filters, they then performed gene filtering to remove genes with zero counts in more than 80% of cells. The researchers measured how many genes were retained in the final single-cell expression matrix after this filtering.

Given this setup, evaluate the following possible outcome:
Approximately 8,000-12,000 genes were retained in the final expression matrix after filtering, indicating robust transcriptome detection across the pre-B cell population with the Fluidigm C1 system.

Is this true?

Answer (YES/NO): YES